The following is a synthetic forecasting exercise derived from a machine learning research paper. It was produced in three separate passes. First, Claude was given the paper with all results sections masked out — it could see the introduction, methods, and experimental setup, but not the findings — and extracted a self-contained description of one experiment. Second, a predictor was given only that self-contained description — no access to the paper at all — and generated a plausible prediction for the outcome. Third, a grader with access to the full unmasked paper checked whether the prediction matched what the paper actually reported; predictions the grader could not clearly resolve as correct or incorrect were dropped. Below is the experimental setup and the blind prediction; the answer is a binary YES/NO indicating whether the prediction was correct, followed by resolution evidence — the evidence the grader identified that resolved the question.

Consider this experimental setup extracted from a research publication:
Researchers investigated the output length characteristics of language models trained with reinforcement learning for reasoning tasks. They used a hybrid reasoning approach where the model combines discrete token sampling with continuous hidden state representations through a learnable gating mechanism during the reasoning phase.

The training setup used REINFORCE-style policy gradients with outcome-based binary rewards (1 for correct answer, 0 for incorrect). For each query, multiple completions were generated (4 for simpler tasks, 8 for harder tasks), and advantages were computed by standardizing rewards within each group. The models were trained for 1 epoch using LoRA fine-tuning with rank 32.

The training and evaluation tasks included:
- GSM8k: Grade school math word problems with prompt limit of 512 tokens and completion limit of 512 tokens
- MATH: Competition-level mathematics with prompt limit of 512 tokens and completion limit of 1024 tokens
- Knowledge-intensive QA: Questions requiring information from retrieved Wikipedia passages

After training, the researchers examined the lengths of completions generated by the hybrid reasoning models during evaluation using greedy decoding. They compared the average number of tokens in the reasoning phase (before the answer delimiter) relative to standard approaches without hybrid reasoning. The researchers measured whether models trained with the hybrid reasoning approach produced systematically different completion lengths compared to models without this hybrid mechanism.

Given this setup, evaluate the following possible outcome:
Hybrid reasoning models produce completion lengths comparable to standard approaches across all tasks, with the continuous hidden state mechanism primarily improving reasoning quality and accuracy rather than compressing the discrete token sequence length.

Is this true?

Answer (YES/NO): NO